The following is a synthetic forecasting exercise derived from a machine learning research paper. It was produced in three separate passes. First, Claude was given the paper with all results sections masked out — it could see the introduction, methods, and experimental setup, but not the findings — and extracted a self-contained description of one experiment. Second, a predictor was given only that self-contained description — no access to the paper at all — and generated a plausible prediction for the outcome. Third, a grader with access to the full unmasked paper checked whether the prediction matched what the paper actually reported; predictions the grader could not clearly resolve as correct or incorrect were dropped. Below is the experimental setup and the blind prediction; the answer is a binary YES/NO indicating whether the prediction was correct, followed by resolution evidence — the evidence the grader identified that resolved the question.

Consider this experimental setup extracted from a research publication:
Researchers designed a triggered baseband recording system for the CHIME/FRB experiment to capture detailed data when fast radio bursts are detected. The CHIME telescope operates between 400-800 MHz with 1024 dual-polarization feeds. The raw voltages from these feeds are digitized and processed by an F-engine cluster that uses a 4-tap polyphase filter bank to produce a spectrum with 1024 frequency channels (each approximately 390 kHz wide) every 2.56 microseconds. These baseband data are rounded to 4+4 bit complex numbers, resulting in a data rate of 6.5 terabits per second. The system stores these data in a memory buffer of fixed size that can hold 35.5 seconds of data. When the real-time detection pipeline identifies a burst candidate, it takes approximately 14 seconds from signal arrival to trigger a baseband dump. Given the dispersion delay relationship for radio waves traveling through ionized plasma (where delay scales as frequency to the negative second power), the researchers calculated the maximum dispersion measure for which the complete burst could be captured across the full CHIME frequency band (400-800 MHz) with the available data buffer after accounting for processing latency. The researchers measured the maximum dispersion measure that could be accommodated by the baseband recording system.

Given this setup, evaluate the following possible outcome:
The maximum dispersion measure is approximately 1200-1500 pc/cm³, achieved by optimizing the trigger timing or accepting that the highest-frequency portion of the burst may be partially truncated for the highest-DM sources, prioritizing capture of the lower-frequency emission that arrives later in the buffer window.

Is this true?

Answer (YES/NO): NO